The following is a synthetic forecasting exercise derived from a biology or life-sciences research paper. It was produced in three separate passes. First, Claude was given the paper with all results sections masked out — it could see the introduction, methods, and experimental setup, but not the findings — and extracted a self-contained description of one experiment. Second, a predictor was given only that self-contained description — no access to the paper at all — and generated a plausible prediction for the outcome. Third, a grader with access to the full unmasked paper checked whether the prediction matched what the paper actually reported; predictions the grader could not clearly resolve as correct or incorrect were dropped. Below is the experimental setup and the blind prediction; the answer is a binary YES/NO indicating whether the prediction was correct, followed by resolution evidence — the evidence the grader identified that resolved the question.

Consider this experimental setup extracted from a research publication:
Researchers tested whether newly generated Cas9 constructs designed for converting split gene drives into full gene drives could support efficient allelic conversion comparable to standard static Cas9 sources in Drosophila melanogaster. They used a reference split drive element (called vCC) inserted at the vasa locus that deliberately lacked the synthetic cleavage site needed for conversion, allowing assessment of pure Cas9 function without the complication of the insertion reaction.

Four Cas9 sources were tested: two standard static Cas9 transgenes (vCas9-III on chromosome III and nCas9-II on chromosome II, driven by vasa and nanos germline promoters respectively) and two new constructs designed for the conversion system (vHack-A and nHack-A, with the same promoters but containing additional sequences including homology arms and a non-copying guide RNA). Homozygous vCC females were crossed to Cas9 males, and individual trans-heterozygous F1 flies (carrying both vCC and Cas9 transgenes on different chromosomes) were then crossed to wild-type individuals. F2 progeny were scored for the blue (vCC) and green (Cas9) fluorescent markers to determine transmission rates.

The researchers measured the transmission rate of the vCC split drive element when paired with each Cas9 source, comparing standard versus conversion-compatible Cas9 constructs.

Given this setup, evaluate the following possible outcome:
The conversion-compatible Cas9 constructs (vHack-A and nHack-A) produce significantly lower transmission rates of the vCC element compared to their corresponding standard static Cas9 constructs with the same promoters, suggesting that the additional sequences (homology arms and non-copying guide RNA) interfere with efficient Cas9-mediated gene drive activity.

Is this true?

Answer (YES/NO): NO